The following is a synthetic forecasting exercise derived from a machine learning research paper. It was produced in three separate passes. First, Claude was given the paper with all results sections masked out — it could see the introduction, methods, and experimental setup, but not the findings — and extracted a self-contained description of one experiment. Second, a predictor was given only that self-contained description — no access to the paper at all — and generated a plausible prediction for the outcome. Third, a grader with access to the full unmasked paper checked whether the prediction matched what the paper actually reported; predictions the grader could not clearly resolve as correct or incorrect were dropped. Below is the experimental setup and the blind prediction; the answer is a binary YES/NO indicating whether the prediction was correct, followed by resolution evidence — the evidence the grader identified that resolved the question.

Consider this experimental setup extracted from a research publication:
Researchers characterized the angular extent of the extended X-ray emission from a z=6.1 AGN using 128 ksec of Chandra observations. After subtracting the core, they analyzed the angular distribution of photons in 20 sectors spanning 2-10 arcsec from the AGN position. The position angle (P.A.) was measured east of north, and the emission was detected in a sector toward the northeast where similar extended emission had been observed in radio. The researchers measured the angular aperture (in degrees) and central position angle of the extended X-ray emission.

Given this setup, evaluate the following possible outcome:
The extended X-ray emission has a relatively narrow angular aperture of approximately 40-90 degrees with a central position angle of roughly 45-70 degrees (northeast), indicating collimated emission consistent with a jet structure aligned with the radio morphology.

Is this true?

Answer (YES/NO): YES